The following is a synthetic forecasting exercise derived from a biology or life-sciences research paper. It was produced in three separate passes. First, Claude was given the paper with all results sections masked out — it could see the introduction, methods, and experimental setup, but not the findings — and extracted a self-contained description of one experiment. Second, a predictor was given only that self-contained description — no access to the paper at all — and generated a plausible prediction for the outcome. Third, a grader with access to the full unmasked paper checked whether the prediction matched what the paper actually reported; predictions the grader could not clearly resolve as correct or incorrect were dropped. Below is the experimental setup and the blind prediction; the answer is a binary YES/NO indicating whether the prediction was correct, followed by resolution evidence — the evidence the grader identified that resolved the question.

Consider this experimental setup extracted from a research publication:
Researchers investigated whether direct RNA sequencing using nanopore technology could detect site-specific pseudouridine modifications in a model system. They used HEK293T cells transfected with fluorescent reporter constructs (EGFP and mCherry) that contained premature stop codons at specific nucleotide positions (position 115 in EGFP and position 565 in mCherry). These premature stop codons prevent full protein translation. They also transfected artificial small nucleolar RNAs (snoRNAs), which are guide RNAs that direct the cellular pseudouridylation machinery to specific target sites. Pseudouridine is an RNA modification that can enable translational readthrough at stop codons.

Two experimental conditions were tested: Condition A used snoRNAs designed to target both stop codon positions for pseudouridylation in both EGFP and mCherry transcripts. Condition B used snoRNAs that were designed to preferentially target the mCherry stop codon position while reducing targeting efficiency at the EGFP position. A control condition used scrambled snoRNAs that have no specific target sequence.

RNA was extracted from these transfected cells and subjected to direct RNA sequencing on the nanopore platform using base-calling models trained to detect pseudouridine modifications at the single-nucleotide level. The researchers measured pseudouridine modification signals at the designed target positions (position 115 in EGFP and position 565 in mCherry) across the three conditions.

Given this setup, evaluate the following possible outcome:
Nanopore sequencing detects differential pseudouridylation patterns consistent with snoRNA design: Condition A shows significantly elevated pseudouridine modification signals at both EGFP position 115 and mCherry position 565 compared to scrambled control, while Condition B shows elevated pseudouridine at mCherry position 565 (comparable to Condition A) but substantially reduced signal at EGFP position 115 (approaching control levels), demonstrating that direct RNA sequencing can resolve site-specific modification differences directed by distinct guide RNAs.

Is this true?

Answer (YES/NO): YES